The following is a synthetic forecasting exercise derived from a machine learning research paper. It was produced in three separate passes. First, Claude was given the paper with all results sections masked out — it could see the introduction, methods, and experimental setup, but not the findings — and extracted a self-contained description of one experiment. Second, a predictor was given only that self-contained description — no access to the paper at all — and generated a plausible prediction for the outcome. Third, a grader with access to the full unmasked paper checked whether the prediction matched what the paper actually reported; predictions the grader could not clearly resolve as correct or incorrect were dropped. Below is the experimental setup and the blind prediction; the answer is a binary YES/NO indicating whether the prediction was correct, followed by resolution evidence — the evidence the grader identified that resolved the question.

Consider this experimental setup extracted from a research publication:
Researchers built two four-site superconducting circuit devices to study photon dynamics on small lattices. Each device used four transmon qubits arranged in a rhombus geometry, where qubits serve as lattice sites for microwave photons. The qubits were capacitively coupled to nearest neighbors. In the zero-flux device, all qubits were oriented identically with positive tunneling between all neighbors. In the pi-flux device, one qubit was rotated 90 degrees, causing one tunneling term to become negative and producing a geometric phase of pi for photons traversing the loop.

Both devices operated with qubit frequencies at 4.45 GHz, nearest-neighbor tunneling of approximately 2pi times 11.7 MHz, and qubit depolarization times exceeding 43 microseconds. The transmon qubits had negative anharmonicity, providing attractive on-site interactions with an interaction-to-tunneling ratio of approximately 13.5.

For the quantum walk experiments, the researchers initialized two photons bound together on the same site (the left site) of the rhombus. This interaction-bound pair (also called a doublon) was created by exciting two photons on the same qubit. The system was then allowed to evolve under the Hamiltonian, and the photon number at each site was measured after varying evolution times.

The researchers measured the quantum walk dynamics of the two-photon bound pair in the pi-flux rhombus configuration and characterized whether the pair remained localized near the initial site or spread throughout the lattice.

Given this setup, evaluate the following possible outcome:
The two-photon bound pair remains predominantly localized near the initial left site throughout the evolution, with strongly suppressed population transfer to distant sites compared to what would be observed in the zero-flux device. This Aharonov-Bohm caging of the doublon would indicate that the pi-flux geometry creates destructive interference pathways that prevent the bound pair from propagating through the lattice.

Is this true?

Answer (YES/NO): NO